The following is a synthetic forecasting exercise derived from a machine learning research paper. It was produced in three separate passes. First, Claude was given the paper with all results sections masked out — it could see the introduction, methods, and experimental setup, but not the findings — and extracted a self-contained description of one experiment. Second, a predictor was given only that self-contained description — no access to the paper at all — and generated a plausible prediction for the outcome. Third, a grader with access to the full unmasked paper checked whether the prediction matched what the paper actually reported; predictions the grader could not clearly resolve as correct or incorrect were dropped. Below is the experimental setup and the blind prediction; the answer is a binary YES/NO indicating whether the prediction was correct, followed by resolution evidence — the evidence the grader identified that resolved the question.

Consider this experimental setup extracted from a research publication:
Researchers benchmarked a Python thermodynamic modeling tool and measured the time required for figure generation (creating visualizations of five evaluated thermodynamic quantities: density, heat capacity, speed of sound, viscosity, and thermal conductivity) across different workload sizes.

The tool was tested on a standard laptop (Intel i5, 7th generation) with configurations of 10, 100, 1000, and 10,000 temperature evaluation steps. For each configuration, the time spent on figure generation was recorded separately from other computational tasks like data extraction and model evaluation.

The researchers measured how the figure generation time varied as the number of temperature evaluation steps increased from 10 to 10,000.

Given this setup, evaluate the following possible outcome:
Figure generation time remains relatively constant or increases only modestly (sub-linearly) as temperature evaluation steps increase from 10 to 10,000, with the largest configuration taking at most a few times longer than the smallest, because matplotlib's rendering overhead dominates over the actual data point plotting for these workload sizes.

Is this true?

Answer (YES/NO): YES